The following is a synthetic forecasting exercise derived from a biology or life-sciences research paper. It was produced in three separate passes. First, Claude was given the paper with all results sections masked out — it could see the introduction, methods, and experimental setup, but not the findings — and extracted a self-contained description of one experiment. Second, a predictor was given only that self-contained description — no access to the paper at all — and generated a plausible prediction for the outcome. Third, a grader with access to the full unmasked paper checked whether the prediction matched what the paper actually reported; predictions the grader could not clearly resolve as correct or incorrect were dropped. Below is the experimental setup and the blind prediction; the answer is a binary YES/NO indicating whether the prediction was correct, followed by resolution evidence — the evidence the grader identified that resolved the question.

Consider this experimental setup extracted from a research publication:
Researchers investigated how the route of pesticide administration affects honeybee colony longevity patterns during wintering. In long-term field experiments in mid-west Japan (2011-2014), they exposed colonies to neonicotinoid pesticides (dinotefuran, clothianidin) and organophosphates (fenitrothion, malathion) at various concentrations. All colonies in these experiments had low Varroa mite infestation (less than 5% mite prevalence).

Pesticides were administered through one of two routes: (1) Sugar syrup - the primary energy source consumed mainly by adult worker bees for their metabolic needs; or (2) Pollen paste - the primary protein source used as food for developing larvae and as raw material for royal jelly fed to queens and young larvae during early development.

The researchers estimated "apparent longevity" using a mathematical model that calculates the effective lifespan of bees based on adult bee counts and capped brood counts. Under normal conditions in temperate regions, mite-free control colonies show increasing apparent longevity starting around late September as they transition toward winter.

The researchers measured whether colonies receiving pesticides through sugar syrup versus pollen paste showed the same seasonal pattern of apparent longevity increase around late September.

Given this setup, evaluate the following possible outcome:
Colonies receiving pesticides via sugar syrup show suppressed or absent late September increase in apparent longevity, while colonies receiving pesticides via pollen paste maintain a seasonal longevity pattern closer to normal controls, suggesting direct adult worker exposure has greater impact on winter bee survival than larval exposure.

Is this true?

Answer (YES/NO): NO